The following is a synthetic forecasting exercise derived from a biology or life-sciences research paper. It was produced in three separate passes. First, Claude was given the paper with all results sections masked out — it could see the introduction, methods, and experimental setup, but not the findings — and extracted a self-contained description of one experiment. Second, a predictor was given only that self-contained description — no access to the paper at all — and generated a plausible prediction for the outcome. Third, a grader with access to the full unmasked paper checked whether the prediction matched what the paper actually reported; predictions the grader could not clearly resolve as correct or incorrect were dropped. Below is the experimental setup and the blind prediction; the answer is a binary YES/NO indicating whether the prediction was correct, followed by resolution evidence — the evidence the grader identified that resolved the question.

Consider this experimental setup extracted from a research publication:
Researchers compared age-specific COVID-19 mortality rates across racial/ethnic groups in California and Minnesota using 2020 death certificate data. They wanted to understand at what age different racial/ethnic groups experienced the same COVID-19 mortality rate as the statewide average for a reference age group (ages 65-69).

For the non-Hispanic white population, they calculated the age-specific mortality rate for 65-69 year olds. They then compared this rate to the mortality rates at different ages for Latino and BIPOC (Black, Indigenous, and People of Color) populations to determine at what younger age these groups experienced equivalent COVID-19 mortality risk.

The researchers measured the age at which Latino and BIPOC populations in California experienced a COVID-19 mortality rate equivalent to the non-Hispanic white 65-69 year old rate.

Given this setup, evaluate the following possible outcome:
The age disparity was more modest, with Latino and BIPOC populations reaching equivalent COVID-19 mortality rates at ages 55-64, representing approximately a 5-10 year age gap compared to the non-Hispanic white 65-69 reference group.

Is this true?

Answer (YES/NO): NO